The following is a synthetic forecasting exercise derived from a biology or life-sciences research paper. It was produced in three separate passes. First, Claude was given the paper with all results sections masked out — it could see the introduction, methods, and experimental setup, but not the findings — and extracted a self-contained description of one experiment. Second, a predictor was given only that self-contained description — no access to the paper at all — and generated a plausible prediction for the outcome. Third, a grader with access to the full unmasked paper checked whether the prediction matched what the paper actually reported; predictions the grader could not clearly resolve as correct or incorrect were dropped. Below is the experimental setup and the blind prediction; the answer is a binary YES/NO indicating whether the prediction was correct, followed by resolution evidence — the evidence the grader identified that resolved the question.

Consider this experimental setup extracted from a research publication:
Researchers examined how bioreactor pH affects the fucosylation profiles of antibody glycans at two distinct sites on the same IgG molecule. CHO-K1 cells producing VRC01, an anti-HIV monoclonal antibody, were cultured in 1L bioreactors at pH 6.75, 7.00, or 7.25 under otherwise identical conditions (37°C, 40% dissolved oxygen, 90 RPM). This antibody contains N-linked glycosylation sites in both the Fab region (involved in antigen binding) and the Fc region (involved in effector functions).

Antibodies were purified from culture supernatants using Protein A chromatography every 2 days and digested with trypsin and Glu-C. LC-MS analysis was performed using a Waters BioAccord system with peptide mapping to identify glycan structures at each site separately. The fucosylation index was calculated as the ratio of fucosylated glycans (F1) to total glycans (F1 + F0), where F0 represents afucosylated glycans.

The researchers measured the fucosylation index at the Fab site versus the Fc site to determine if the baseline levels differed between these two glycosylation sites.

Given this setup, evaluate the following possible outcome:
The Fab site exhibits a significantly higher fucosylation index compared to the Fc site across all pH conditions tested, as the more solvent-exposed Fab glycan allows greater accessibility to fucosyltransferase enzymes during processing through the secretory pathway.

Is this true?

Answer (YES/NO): NO